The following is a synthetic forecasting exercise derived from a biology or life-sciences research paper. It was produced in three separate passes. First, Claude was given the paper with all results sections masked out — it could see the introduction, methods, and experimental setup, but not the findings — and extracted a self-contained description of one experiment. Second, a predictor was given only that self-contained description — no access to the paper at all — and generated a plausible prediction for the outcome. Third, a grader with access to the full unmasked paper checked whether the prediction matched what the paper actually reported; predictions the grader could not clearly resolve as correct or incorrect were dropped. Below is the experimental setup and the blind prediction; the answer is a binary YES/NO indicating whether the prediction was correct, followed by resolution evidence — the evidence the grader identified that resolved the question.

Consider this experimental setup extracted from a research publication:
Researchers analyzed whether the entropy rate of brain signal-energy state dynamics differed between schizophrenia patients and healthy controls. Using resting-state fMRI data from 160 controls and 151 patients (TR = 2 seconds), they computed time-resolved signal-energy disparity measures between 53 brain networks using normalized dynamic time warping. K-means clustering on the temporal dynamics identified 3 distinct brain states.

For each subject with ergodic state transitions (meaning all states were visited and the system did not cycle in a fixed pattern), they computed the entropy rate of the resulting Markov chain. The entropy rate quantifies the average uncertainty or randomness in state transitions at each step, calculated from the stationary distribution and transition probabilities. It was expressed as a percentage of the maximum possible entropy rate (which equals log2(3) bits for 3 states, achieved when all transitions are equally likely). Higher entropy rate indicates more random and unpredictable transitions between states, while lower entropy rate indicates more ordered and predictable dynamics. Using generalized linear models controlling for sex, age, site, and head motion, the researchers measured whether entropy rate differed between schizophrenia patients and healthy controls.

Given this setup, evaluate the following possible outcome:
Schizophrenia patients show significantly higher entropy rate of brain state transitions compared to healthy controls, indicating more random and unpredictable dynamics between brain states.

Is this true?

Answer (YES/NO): NO